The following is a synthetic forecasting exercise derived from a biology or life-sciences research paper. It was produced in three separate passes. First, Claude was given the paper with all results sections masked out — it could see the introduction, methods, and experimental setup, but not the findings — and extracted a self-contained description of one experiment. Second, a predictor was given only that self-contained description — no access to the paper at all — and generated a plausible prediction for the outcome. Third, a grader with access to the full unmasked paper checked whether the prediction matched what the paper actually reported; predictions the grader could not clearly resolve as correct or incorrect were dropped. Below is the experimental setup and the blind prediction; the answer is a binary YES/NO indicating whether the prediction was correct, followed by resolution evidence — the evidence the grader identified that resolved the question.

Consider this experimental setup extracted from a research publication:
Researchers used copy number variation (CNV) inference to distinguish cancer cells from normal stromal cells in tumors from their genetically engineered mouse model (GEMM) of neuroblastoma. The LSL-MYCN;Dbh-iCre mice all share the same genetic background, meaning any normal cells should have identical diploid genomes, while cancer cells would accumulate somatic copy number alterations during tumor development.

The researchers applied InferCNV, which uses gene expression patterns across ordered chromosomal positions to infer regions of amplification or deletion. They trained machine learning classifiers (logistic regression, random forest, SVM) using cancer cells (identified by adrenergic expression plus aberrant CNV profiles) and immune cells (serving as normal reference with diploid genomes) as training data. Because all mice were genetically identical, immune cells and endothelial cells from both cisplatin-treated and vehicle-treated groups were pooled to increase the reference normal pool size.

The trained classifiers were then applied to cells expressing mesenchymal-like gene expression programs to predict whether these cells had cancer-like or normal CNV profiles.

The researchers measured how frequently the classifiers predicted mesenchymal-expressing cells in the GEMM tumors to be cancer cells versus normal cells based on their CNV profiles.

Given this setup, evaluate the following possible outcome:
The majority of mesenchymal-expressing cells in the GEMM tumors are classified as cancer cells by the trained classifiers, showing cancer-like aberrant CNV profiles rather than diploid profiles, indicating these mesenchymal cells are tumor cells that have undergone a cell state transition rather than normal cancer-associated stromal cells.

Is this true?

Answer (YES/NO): NO